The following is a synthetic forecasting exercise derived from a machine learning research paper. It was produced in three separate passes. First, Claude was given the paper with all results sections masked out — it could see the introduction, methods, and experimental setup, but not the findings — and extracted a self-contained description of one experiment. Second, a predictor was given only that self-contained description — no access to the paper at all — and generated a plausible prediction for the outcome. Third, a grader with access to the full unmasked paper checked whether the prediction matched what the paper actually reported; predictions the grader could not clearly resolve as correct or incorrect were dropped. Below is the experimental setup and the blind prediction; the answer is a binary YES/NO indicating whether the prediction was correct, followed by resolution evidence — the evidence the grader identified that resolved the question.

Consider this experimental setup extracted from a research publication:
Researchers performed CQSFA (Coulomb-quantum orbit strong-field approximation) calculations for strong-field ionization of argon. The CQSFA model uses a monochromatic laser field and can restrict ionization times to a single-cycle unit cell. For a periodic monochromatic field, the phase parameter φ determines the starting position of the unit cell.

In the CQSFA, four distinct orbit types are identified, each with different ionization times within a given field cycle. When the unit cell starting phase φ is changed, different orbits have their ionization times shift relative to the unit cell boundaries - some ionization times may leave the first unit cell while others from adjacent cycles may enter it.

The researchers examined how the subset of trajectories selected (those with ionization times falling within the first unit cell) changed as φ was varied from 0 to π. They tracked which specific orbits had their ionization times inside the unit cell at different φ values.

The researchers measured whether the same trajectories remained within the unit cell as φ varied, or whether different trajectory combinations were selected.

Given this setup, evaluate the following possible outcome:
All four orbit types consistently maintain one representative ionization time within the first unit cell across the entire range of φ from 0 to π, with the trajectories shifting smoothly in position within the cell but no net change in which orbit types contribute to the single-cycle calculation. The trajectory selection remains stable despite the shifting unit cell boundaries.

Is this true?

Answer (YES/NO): NO